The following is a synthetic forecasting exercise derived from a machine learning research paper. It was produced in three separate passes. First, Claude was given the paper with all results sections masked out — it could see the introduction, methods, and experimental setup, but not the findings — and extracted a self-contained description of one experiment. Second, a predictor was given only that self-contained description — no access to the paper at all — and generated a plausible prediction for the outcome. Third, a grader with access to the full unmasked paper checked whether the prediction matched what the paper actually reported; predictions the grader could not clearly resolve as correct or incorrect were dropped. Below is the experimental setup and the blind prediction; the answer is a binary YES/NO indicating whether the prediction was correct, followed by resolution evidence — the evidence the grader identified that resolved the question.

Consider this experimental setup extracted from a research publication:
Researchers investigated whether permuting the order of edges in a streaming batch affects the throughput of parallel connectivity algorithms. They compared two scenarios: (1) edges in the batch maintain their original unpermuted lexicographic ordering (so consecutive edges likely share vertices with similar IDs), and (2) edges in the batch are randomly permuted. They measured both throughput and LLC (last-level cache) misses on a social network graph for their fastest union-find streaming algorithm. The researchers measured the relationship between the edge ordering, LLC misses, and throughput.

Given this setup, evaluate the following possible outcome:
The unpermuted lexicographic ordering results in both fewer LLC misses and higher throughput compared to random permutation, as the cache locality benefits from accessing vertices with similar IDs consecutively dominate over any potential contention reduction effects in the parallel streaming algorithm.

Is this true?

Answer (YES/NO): YES